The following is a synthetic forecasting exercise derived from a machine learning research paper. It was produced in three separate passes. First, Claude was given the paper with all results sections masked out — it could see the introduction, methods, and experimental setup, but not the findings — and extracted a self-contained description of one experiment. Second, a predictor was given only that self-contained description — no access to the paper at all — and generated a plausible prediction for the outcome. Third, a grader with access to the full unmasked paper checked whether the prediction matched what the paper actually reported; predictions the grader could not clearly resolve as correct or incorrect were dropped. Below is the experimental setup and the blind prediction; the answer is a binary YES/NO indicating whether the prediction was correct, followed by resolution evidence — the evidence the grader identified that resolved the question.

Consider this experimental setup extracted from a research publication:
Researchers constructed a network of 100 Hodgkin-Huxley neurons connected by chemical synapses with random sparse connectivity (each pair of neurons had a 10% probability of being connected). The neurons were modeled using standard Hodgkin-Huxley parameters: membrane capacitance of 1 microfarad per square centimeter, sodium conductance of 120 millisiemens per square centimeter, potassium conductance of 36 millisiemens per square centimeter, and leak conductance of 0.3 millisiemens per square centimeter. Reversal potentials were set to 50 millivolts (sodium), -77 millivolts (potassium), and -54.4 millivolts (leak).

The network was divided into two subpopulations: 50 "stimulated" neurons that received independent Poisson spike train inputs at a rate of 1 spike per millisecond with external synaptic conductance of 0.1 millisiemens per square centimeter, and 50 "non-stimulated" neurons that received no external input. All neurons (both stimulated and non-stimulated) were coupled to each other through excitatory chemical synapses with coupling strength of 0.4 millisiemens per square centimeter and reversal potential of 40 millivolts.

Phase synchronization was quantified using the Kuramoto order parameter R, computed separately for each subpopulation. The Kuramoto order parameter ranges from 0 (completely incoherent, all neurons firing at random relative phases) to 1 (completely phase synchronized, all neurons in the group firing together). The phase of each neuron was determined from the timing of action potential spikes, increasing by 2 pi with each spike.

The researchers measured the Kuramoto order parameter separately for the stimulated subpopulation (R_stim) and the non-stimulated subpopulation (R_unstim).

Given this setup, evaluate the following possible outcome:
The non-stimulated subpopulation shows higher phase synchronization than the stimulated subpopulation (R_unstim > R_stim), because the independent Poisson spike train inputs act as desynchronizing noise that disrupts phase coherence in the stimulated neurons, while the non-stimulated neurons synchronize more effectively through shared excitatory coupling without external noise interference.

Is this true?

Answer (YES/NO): NO